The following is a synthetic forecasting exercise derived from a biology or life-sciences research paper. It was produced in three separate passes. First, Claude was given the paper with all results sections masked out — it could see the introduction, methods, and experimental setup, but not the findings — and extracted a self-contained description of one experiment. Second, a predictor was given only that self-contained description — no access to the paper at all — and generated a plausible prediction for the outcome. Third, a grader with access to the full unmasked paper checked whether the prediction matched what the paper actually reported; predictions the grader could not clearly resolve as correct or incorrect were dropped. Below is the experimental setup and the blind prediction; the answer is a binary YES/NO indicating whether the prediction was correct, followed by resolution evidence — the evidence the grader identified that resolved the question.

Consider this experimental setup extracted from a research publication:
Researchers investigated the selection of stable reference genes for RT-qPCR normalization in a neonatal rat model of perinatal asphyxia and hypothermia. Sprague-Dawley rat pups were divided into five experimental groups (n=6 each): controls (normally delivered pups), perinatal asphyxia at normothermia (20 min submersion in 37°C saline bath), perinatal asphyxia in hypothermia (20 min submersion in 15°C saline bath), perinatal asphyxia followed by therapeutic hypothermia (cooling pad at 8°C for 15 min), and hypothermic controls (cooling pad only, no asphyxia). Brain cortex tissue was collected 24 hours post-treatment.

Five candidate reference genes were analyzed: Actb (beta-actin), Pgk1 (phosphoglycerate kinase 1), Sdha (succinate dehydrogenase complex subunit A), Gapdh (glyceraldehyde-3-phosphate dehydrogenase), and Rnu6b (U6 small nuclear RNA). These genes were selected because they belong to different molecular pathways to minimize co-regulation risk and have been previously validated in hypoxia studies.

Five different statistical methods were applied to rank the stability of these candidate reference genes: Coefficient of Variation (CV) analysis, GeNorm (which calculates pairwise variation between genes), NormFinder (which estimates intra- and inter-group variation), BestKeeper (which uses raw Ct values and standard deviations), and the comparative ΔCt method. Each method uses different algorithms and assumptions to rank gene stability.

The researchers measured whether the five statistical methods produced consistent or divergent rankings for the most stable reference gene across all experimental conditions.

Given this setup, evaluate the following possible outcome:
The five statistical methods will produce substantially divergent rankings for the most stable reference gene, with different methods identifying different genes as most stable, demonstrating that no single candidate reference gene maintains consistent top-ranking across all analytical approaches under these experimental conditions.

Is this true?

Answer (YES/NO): YES